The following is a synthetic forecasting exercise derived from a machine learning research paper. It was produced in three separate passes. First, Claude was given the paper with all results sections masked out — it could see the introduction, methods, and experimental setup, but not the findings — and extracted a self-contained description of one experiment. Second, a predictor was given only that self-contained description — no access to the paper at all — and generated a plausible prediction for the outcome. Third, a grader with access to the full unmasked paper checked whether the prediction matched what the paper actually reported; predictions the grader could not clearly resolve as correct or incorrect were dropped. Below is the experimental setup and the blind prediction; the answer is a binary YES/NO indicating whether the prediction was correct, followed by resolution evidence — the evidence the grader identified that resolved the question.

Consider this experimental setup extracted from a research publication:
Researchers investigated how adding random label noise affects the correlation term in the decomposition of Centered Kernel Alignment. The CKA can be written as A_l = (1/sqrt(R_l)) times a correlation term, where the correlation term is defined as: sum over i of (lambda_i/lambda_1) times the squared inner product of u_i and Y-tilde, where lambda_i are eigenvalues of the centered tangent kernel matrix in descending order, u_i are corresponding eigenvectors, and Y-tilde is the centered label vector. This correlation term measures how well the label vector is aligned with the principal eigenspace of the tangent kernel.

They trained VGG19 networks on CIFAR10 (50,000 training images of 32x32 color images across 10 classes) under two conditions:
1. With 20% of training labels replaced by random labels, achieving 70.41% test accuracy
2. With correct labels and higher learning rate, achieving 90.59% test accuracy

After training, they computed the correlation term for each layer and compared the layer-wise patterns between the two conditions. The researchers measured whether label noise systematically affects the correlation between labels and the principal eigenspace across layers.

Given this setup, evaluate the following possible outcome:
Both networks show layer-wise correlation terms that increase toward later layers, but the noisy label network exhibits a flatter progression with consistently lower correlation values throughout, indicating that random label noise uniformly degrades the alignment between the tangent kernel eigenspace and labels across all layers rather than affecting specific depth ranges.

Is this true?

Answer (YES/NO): NO